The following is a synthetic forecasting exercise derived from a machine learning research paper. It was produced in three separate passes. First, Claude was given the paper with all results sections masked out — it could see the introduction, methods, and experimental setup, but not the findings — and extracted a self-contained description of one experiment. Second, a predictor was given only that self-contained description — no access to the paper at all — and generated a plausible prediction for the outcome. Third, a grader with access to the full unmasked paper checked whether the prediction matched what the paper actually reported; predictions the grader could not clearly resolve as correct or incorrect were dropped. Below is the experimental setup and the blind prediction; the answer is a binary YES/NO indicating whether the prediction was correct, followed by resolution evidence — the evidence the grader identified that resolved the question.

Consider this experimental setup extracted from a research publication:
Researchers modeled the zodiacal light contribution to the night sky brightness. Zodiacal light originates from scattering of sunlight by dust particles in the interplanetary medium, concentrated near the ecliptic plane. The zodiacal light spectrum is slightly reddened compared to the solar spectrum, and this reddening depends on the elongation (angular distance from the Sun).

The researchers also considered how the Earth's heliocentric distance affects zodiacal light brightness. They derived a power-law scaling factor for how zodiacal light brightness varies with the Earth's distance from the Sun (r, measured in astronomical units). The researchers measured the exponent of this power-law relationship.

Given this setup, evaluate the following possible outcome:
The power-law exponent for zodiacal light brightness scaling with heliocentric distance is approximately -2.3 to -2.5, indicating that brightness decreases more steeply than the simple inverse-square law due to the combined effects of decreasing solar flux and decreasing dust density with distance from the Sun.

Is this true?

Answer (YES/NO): YES